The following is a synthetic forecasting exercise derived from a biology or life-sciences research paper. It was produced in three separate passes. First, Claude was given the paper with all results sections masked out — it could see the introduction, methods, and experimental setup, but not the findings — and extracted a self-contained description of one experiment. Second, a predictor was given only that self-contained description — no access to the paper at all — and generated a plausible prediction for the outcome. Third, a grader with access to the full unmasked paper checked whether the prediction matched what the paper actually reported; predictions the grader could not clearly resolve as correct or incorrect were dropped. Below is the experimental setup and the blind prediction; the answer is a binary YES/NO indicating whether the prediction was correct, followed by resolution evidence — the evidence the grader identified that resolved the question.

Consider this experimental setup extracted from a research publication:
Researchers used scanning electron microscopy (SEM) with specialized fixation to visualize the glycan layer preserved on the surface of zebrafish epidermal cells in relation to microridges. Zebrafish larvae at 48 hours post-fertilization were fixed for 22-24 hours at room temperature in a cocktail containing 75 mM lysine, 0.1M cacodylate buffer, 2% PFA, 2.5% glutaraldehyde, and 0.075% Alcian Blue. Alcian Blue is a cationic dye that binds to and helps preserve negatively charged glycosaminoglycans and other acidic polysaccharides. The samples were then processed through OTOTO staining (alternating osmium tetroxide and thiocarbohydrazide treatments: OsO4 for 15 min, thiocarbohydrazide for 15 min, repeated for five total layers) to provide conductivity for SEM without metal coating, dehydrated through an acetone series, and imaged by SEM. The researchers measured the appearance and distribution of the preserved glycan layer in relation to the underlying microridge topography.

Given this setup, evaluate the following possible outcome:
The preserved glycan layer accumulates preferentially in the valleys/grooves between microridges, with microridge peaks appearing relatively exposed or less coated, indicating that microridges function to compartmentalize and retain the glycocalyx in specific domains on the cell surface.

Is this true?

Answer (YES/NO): NO